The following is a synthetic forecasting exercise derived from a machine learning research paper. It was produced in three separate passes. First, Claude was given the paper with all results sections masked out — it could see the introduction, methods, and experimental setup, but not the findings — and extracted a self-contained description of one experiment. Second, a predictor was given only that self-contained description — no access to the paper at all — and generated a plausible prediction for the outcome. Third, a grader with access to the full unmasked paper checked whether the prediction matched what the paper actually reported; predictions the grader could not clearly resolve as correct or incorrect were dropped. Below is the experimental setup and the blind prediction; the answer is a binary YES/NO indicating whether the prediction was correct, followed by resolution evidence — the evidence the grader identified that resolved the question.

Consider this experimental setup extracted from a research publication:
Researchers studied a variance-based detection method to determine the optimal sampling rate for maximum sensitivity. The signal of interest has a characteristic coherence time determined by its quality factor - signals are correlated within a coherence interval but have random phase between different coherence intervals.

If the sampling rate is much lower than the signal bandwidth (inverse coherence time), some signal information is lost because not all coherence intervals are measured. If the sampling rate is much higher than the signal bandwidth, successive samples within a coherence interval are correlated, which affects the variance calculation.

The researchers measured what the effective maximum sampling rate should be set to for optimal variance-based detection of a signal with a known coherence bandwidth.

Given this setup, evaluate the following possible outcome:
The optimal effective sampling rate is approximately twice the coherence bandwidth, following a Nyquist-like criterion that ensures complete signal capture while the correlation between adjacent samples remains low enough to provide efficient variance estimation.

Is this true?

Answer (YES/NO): NO